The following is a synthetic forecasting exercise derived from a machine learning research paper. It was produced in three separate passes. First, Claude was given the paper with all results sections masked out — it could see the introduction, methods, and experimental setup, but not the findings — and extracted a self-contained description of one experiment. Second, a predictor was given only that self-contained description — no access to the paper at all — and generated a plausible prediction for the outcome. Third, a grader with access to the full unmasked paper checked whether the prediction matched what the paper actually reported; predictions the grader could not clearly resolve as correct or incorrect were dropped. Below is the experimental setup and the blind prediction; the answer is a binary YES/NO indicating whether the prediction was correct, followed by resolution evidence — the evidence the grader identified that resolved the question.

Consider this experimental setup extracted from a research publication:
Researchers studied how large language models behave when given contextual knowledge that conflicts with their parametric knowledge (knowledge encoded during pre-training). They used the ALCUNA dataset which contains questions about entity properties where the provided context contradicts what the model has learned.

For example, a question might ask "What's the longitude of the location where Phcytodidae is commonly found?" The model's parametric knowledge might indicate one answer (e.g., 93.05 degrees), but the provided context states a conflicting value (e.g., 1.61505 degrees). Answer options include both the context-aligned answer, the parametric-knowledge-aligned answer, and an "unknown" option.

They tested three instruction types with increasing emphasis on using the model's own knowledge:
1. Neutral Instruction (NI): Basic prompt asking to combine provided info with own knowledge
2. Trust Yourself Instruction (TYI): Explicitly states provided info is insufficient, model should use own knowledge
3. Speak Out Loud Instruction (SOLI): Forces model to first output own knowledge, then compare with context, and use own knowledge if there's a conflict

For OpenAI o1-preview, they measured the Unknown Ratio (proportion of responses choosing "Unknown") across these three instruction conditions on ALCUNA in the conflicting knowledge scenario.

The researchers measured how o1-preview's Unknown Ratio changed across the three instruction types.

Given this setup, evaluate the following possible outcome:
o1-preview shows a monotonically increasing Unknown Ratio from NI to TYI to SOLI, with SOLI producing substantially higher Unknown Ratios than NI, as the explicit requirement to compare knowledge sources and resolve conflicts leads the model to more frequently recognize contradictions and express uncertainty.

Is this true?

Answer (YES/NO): NO